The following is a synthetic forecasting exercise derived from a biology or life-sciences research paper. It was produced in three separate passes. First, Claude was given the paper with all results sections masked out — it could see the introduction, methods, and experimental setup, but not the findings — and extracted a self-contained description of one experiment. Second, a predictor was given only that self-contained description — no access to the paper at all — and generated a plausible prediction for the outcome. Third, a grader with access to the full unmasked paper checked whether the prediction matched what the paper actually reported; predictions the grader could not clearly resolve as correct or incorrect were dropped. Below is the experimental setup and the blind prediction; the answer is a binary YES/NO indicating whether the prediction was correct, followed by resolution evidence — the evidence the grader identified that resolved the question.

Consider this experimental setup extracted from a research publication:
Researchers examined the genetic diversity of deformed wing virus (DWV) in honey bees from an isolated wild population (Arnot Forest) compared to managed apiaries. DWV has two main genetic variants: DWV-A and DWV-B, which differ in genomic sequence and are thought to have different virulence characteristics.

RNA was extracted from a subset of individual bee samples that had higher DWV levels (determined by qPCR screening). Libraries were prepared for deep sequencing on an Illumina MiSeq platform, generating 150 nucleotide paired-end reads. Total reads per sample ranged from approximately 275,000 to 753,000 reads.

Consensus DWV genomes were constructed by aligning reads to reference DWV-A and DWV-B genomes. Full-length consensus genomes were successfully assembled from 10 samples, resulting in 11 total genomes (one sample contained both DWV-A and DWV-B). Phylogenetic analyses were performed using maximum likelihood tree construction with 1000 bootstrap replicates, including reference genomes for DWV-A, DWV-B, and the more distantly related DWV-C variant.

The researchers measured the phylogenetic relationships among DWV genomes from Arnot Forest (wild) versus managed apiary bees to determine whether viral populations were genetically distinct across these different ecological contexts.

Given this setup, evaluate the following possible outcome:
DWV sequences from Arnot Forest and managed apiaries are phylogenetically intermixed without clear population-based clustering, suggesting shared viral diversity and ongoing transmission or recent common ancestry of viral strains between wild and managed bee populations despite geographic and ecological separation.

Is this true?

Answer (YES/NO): YES